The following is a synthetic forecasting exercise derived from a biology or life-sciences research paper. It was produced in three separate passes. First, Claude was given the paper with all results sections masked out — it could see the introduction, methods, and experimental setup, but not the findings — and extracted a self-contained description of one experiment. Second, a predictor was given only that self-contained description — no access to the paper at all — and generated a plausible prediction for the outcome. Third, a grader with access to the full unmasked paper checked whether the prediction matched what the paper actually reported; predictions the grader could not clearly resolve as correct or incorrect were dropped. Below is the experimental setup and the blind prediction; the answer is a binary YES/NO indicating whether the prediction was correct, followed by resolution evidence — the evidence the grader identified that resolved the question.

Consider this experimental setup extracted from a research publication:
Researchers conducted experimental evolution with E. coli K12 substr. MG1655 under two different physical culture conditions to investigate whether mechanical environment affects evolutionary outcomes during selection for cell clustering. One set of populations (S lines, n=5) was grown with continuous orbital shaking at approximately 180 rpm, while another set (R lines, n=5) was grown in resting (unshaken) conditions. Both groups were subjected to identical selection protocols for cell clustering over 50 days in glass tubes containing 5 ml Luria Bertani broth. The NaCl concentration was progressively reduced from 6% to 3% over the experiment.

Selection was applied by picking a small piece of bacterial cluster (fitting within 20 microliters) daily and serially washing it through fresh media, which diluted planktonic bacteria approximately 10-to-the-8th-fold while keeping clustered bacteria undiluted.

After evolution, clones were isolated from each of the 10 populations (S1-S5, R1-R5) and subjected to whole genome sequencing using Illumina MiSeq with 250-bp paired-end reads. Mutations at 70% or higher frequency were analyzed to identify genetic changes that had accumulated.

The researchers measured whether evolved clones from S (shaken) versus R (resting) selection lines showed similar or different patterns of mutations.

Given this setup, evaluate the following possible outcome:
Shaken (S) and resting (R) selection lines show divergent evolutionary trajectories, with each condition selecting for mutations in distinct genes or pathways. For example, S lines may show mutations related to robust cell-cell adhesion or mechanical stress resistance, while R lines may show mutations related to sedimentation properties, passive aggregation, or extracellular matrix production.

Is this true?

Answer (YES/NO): NO